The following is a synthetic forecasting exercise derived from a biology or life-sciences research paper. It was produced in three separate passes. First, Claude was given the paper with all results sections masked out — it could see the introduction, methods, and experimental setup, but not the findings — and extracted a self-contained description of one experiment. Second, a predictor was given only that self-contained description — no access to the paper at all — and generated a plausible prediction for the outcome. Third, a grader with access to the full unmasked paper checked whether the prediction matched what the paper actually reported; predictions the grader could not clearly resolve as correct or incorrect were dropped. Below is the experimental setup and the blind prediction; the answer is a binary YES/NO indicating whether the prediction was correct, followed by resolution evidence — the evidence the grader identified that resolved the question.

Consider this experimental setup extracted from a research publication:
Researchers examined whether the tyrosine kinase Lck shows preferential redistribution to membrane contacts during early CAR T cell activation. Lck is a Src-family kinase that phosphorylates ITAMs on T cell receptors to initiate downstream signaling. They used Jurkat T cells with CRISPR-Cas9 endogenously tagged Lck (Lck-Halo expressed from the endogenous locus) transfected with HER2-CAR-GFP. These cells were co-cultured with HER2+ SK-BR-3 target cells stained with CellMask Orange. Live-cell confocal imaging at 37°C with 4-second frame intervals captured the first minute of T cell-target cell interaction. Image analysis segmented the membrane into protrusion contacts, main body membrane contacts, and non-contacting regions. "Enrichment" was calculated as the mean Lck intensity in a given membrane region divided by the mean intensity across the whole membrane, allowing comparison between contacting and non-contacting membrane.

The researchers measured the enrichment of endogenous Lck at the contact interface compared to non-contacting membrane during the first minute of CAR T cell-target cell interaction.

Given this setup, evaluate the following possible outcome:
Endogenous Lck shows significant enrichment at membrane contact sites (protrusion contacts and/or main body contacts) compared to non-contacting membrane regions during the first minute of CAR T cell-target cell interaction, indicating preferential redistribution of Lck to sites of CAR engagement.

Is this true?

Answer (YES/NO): NO